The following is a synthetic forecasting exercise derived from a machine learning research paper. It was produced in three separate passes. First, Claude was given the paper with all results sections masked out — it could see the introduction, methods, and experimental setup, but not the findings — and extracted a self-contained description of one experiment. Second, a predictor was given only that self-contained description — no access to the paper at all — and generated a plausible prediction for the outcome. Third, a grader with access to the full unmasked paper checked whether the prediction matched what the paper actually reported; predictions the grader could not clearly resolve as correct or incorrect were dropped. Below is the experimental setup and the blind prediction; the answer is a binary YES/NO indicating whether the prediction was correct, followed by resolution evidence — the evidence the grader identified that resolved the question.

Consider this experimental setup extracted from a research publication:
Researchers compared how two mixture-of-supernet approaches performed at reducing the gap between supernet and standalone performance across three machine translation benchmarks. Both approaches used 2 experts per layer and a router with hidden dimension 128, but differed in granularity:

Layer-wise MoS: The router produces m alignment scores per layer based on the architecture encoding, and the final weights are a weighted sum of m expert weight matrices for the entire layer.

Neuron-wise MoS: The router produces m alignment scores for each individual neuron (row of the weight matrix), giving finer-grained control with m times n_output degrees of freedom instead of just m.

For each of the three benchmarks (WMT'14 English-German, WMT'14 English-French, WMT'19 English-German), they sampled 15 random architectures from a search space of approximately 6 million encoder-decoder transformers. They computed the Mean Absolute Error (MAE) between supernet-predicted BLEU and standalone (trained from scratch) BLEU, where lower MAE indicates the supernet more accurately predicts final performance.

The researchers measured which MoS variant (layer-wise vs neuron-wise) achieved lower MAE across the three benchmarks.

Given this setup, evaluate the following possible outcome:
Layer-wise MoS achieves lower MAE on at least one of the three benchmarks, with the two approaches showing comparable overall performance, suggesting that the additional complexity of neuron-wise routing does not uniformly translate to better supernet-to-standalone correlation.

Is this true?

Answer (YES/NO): NO